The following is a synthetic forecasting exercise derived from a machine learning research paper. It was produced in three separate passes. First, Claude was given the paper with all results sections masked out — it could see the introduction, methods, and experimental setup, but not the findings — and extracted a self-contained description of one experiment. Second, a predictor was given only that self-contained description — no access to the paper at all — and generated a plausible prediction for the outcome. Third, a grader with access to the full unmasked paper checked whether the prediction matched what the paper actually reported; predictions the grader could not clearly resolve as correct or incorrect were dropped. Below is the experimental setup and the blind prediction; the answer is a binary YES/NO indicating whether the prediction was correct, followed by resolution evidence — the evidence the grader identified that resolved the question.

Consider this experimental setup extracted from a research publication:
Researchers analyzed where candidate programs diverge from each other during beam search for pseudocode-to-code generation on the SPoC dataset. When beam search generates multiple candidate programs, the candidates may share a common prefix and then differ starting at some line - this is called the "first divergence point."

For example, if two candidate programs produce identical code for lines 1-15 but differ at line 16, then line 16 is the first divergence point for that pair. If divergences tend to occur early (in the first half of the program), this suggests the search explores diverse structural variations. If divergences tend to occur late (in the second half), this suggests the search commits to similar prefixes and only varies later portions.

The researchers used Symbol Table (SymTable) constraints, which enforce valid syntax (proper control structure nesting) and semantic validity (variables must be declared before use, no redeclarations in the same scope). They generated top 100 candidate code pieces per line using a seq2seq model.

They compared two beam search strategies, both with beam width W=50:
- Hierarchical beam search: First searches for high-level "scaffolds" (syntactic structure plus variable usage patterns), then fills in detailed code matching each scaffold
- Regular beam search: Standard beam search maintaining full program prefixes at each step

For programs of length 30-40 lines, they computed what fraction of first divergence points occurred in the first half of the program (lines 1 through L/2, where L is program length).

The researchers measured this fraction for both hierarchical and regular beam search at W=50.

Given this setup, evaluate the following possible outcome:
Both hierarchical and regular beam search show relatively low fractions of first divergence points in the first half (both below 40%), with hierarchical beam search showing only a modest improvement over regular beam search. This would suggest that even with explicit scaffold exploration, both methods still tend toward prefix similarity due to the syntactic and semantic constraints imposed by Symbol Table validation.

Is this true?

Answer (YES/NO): NO